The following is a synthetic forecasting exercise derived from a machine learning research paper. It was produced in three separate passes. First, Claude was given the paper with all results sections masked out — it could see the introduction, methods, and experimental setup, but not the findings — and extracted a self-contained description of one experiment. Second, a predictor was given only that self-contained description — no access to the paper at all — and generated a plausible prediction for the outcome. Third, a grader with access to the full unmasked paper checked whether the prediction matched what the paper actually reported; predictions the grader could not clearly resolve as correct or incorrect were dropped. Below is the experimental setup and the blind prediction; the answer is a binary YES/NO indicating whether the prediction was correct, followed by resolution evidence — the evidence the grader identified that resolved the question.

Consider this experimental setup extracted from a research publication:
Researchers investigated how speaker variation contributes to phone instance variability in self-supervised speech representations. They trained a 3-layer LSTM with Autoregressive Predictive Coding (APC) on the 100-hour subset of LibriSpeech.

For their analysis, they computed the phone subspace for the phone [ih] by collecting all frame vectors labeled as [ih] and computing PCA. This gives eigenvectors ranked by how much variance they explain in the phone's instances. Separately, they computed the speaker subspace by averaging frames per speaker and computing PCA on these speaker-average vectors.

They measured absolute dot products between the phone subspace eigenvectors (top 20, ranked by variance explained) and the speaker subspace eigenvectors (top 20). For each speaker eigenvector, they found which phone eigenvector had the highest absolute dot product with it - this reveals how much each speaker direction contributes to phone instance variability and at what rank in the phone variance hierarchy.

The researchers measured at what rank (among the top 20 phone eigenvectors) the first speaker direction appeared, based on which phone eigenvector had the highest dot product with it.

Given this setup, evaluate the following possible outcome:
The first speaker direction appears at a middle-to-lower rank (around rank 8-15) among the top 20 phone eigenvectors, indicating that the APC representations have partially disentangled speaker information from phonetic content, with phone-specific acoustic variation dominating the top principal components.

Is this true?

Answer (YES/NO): NO